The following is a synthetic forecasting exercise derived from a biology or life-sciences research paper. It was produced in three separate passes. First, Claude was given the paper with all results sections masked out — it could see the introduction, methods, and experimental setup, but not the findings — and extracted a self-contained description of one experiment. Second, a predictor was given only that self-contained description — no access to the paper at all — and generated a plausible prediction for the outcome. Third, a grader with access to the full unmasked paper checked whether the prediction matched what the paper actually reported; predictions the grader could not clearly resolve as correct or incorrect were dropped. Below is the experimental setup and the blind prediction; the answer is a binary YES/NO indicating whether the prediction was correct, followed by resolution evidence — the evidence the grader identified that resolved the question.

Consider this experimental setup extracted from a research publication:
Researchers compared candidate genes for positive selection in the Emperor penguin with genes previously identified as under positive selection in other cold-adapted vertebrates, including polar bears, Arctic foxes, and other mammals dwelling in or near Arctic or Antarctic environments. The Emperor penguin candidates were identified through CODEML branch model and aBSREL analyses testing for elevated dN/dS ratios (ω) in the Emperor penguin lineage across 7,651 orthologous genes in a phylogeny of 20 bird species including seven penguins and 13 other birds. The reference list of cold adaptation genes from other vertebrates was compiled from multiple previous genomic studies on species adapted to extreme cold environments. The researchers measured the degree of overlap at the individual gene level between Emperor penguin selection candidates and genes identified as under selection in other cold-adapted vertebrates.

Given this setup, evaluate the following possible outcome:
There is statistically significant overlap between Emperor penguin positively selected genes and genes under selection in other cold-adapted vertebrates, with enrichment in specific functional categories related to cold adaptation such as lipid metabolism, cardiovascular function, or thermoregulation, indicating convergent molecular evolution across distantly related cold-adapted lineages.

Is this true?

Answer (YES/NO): NO